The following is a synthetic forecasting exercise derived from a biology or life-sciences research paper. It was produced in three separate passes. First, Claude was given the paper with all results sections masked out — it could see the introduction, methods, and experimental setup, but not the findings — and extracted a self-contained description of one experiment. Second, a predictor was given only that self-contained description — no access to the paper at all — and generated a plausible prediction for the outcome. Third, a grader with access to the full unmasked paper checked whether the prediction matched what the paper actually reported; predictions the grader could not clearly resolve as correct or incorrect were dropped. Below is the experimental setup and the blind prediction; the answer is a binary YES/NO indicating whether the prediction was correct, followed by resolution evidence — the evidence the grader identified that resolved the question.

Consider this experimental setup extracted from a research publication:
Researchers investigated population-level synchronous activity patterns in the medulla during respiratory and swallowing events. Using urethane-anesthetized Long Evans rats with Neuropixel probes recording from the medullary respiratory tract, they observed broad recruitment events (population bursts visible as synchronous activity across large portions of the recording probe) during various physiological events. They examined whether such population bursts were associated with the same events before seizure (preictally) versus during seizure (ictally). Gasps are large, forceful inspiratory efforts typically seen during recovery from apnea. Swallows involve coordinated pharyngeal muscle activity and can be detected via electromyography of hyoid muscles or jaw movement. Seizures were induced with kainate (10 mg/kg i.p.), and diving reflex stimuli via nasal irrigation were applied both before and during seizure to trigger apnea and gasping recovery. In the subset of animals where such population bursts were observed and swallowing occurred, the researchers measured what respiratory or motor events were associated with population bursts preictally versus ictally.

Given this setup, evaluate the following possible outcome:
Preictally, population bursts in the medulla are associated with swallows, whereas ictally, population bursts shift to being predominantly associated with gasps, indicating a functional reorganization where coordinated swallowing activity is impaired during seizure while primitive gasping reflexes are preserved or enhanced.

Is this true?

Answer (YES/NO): NO